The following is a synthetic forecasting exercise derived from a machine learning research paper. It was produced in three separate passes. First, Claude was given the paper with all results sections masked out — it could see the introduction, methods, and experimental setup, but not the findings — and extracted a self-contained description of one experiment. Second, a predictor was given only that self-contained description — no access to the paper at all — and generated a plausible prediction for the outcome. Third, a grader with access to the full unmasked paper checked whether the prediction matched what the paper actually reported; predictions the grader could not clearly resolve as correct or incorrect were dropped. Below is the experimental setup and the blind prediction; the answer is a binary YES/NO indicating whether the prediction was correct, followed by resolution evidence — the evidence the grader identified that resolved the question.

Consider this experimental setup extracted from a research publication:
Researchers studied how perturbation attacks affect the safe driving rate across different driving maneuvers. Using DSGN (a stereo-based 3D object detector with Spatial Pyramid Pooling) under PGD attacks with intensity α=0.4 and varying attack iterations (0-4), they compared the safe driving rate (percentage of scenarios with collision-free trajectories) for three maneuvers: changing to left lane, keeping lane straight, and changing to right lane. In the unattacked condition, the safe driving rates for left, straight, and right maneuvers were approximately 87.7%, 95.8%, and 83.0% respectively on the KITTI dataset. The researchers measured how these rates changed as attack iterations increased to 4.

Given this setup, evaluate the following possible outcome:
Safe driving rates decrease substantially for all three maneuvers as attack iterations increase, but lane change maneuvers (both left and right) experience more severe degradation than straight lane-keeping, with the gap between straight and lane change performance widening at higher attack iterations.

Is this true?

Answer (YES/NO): NO